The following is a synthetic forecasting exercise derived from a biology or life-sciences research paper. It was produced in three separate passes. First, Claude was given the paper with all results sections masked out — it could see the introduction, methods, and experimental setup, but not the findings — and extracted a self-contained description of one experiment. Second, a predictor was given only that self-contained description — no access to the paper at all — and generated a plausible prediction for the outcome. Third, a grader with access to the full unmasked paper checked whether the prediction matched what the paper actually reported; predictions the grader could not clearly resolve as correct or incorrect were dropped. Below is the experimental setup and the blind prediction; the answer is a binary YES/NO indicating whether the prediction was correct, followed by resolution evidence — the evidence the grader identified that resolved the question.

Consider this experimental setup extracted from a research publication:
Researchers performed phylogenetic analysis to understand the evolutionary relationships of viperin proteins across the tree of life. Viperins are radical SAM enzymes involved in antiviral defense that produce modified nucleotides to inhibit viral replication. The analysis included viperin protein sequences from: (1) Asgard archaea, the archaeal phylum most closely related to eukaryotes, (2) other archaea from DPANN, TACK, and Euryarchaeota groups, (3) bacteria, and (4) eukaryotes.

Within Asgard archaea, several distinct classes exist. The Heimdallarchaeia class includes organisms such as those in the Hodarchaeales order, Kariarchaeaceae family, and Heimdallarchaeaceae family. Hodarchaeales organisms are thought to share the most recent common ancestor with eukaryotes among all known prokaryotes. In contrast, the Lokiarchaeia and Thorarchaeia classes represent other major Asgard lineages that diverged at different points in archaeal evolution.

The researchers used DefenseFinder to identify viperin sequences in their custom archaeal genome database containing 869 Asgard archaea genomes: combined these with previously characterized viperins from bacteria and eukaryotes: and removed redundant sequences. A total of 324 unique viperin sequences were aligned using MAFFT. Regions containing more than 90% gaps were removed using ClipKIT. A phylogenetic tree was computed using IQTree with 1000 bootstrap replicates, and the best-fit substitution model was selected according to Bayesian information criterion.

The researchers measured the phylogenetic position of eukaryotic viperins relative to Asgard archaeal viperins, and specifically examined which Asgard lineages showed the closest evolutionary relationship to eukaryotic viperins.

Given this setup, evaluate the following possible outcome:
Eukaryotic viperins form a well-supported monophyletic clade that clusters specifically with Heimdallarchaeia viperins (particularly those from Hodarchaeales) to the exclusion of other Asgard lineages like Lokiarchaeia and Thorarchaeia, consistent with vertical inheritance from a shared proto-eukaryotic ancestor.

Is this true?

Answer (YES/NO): YES